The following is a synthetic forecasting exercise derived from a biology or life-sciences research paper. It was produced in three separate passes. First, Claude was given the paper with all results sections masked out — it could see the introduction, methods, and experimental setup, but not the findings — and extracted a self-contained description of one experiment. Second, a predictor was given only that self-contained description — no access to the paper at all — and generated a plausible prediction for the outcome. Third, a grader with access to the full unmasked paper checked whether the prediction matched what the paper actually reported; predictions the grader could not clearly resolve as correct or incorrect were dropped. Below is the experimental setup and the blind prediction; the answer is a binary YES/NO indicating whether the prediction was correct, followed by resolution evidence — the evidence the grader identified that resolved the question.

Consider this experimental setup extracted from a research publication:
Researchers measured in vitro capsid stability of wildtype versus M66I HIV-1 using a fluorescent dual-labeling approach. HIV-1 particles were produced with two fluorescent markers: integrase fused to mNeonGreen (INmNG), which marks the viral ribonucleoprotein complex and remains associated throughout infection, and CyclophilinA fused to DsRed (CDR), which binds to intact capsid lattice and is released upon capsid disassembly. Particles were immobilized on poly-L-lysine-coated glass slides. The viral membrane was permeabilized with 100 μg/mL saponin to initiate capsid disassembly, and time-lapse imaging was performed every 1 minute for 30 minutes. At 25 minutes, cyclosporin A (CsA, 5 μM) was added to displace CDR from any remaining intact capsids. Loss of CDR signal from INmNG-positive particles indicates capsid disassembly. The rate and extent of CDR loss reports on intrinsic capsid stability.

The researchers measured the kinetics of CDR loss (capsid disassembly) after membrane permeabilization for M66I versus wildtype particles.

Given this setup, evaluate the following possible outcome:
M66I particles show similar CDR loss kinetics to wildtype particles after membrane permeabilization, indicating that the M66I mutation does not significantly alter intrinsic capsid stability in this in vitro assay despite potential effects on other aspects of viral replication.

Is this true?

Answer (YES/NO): NO